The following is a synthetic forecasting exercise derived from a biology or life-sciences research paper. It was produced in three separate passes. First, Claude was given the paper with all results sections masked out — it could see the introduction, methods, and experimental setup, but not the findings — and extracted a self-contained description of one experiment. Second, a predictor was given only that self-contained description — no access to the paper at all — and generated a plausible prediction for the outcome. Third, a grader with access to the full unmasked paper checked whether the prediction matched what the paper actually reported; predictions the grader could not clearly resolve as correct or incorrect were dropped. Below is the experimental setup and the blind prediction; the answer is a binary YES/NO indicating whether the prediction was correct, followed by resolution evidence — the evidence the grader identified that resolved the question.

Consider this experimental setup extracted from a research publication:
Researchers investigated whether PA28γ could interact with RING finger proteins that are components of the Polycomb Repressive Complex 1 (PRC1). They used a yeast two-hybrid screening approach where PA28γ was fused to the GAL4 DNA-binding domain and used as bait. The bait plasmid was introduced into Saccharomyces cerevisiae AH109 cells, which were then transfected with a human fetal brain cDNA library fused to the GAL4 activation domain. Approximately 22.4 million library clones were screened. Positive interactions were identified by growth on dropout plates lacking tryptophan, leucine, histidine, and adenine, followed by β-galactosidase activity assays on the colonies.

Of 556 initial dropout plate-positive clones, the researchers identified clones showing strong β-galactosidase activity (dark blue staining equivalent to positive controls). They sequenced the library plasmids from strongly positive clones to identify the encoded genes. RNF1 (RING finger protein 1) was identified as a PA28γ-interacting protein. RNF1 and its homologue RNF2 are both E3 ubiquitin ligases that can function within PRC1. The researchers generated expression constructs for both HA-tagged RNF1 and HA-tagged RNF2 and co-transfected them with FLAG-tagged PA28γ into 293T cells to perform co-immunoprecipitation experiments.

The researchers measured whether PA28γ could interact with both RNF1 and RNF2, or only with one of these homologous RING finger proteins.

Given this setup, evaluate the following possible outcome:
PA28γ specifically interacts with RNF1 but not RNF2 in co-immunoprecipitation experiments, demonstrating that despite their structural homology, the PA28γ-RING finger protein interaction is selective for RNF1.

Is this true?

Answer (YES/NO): NO